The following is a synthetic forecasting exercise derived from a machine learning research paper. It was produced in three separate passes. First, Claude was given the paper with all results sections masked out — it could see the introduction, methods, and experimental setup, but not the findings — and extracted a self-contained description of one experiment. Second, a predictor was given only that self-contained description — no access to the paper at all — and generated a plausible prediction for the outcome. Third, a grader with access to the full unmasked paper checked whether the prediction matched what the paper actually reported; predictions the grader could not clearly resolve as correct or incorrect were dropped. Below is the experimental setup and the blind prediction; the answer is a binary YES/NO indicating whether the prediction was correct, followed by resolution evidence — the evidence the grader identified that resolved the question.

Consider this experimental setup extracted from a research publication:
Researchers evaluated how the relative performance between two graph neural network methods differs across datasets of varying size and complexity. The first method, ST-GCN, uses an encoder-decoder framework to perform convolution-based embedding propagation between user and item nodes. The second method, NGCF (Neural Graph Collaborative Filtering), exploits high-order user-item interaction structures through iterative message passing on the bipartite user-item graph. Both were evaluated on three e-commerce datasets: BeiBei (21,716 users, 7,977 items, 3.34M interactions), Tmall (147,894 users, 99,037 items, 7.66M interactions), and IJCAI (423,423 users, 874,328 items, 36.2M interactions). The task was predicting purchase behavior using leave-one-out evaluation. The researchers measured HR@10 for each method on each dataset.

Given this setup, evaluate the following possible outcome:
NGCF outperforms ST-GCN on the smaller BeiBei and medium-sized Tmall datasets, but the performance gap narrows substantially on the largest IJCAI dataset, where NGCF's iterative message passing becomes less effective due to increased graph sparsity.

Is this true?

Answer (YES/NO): NO